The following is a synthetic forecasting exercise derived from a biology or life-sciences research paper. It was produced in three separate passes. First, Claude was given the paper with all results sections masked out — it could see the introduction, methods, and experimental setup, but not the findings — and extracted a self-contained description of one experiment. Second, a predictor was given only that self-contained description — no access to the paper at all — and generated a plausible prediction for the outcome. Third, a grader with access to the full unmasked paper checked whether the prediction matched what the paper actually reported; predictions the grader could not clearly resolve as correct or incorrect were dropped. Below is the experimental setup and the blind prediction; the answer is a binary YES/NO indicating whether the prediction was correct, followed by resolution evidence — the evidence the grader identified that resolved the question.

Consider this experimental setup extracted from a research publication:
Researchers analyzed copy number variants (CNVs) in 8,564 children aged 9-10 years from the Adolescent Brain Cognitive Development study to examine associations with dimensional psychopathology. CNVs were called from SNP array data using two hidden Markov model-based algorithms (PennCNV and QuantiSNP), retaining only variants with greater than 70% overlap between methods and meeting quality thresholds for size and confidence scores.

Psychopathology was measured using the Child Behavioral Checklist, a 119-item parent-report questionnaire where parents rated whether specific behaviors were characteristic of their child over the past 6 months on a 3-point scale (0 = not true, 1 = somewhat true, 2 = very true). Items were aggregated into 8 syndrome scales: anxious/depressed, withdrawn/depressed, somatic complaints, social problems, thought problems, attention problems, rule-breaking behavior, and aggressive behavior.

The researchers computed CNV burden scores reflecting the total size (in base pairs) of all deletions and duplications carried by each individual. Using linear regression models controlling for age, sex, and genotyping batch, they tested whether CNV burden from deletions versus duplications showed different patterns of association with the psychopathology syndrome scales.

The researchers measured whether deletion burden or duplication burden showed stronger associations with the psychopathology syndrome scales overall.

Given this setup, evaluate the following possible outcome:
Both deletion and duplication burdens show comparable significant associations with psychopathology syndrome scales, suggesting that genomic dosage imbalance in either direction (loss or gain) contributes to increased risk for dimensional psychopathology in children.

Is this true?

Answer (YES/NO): NO